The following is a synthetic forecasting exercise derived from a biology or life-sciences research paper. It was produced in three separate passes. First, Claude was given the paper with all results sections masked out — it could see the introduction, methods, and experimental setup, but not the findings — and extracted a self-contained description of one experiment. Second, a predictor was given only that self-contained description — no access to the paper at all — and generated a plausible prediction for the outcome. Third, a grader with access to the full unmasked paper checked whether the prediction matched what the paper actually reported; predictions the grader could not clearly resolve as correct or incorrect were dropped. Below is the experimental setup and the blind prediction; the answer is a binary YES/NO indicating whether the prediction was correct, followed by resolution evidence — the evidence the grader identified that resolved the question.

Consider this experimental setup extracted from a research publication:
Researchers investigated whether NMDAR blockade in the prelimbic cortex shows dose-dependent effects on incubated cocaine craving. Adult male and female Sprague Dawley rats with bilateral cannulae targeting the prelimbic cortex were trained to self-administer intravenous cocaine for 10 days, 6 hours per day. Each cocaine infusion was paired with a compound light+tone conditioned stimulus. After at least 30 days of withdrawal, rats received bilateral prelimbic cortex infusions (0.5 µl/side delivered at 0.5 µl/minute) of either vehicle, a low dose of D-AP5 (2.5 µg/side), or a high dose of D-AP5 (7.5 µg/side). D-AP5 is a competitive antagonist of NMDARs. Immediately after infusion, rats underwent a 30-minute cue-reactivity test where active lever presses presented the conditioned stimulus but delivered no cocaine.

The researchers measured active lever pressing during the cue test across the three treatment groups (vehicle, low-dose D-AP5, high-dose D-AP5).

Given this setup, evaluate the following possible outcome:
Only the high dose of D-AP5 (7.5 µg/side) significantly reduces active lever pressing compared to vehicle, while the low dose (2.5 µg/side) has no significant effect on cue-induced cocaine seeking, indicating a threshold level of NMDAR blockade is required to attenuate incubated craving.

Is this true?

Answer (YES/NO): YES